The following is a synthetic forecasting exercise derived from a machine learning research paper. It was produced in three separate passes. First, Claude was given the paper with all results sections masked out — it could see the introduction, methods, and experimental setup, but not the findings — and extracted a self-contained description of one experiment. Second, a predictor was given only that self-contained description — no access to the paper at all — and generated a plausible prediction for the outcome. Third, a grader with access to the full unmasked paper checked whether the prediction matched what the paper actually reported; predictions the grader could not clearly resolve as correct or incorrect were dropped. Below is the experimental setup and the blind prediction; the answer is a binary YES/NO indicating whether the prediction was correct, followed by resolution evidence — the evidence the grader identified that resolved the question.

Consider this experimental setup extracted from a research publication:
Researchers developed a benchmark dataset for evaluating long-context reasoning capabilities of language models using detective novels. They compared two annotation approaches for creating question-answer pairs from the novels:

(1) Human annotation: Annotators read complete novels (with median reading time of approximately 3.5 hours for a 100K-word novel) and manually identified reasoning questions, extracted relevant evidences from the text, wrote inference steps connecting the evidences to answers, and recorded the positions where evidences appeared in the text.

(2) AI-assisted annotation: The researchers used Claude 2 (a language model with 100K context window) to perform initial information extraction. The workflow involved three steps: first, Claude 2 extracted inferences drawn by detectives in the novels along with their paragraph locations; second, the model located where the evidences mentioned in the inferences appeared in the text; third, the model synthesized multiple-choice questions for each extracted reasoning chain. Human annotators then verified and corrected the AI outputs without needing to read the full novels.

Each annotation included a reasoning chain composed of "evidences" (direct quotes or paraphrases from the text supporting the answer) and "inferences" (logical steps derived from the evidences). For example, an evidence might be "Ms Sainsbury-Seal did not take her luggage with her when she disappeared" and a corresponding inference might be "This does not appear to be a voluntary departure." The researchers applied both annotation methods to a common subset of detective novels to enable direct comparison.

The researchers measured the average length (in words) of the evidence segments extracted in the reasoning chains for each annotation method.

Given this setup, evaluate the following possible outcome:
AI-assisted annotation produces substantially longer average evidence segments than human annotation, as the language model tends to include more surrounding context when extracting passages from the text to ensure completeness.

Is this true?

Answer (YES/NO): NO